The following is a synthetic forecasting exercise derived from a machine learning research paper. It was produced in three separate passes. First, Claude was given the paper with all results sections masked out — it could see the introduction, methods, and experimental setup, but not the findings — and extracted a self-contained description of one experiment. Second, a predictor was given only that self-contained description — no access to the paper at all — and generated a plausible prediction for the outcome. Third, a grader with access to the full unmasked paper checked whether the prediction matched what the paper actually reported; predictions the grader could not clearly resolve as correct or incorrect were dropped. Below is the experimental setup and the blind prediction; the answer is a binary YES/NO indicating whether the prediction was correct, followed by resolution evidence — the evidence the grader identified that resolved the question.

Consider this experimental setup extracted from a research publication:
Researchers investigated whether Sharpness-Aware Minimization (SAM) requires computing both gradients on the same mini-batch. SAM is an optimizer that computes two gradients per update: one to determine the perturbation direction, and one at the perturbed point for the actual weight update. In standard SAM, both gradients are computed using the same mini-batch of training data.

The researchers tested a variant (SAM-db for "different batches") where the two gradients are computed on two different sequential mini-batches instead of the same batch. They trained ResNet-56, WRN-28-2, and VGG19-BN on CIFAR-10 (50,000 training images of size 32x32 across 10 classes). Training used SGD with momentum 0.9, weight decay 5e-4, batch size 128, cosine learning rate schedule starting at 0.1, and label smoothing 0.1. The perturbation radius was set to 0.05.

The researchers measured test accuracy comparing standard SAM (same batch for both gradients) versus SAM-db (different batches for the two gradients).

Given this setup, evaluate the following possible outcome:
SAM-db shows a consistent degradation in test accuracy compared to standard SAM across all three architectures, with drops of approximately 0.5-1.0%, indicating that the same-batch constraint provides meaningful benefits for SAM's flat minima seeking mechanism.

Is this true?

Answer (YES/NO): NO